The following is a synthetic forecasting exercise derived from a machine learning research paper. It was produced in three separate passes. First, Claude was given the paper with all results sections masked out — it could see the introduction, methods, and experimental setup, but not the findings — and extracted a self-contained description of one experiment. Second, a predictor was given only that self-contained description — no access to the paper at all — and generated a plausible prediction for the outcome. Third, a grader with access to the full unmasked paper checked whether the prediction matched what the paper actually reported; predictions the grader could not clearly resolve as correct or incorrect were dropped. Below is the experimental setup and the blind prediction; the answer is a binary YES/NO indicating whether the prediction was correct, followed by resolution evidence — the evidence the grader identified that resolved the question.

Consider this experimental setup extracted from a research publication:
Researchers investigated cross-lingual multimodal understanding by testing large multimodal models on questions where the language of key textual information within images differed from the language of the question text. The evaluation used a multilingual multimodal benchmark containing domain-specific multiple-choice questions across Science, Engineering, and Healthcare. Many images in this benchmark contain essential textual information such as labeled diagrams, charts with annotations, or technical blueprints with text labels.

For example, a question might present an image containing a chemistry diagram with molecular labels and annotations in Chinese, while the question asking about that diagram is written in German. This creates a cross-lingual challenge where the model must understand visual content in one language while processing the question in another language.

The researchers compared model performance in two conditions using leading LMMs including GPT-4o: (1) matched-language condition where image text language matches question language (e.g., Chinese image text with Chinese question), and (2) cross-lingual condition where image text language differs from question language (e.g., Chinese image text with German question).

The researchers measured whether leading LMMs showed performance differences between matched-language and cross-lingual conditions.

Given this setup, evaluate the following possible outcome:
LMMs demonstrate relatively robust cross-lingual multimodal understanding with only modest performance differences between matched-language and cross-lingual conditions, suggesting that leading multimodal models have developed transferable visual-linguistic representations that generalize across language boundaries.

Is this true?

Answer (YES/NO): NO